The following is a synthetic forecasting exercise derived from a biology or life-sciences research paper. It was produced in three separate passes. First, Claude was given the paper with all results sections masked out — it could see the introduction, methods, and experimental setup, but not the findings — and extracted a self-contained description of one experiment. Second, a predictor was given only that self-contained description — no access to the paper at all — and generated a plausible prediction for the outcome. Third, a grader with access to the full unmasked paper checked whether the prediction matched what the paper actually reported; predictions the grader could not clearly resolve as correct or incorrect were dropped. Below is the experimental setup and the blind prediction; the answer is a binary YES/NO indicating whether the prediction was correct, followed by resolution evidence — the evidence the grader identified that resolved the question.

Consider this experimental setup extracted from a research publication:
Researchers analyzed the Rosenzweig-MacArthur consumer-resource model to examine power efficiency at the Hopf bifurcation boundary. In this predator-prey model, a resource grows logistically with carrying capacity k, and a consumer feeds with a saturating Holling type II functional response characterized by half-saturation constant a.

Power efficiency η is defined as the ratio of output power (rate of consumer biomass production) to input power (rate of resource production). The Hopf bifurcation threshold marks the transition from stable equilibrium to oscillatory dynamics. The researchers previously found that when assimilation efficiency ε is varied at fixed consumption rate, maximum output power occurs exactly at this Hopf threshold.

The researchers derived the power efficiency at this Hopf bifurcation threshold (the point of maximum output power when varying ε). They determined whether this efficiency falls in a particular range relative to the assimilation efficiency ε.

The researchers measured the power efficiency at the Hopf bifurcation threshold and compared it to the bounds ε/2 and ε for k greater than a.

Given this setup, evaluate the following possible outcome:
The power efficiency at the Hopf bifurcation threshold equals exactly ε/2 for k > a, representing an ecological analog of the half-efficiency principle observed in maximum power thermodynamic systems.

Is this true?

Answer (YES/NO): NO